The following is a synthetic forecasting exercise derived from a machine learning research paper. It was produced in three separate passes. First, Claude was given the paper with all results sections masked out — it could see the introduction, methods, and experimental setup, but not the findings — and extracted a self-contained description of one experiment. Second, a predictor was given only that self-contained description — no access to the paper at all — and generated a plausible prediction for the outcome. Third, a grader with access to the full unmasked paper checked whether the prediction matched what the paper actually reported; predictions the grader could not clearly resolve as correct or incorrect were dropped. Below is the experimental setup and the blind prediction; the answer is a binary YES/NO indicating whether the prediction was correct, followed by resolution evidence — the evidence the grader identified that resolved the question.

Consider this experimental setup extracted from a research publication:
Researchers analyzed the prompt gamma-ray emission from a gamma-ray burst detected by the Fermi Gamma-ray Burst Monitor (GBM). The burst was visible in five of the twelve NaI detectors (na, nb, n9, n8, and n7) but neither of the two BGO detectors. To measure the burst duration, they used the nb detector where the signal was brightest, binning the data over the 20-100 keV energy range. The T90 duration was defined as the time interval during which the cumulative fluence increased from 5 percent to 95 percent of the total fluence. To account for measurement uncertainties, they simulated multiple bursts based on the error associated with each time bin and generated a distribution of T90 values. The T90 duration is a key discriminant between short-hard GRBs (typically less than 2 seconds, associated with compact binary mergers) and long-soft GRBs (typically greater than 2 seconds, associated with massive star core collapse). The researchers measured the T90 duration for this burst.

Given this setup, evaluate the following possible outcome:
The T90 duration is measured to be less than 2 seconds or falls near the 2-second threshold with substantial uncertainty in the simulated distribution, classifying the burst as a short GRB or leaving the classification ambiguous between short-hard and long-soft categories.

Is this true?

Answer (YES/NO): YES